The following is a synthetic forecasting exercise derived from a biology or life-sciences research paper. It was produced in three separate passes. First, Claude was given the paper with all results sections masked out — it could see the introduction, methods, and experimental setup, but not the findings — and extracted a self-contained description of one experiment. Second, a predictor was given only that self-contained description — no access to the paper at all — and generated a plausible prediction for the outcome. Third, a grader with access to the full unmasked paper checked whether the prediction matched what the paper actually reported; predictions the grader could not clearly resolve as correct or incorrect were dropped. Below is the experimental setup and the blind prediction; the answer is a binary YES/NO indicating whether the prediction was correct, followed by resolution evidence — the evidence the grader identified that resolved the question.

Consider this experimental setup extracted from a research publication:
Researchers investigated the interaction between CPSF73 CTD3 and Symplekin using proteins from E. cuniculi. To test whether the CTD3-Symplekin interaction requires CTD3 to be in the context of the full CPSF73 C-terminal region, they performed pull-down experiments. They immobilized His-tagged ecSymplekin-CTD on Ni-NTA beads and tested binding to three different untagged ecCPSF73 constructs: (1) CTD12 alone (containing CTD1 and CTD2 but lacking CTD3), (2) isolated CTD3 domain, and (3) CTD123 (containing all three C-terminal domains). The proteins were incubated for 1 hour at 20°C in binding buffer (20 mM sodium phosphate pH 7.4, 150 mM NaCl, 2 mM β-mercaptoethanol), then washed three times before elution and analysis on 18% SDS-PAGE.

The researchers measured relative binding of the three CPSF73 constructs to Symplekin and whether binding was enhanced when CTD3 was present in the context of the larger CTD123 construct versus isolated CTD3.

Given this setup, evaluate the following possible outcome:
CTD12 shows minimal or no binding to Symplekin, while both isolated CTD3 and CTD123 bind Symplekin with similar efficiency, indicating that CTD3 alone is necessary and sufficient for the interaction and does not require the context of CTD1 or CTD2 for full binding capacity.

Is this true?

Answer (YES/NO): YES